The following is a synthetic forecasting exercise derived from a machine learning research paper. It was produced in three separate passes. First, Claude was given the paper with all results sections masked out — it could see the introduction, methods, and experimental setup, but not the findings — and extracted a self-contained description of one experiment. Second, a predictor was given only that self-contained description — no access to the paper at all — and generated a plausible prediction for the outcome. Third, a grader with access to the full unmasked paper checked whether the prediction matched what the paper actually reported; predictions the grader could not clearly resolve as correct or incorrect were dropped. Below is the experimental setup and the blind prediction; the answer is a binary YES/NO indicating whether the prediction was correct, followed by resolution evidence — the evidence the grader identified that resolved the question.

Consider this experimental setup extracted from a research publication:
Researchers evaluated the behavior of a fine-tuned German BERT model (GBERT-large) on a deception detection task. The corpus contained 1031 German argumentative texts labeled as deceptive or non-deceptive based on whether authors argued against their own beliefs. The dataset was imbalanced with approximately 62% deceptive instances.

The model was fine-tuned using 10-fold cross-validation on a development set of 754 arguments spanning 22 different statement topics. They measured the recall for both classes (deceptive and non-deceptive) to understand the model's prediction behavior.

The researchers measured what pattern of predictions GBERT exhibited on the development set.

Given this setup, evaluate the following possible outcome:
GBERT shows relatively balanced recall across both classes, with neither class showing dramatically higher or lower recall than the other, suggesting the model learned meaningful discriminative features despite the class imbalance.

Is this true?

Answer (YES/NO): NO